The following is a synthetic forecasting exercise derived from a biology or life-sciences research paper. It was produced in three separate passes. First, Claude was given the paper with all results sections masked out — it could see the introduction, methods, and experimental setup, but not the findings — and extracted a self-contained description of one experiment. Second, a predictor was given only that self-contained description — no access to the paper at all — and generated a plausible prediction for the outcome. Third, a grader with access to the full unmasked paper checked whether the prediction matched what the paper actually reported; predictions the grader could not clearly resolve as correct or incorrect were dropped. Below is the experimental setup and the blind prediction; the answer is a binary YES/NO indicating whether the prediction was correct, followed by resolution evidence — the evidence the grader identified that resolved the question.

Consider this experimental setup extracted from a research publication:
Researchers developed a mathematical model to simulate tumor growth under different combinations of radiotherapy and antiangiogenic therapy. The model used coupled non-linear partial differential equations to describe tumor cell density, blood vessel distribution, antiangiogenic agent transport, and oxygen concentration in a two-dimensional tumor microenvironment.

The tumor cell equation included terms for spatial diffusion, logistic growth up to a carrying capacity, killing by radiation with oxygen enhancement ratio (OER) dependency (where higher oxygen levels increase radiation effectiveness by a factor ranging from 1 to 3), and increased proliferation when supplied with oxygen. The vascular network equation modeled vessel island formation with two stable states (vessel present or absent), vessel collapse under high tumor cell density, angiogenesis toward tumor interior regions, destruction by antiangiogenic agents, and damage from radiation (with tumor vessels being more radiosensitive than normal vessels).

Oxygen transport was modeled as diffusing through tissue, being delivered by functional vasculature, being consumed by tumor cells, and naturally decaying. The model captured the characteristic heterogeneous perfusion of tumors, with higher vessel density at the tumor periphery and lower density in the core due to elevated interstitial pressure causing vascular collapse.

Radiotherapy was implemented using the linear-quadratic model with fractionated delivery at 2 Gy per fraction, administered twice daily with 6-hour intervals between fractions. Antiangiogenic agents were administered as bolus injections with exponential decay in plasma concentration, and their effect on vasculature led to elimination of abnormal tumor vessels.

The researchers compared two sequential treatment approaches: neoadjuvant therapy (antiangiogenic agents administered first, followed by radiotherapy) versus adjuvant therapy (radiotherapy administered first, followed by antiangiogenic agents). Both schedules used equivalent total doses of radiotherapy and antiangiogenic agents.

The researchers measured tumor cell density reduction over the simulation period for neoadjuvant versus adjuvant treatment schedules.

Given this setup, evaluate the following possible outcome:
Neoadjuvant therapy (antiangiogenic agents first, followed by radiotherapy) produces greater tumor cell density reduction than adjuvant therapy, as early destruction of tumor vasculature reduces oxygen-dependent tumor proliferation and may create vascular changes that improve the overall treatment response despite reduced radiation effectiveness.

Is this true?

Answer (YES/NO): YES